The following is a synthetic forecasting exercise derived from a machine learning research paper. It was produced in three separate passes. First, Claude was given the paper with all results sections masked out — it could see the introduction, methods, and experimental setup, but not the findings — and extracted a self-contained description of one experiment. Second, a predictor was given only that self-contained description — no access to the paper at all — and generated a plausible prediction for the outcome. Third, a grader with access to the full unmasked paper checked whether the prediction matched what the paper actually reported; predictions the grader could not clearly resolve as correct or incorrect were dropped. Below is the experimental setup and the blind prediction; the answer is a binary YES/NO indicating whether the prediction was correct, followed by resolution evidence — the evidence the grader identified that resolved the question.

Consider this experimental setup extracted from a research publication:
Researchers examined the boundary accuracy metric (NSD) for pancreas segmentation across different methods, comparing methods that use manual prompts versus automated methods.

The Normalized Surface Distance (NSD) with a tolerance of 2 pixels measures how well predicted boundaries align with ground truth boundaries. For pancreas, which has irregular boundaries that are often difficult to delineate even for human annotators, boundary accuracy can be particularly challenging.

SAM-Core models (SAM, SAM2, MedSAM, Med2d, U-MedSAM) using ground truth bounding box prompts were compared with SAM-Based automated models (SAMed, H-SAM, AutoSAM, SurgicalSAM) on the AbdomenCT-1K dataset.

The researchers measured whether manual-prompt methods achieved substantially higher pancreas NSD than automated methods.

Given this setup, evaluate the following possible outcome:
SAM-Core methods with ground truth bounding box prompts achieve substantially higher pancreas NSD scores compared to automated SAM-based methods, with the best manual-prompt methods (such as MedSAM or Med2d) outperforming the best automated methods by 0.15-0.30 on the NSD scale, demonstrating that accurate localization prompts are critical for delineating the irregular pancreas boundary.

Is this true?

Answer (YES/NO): NO